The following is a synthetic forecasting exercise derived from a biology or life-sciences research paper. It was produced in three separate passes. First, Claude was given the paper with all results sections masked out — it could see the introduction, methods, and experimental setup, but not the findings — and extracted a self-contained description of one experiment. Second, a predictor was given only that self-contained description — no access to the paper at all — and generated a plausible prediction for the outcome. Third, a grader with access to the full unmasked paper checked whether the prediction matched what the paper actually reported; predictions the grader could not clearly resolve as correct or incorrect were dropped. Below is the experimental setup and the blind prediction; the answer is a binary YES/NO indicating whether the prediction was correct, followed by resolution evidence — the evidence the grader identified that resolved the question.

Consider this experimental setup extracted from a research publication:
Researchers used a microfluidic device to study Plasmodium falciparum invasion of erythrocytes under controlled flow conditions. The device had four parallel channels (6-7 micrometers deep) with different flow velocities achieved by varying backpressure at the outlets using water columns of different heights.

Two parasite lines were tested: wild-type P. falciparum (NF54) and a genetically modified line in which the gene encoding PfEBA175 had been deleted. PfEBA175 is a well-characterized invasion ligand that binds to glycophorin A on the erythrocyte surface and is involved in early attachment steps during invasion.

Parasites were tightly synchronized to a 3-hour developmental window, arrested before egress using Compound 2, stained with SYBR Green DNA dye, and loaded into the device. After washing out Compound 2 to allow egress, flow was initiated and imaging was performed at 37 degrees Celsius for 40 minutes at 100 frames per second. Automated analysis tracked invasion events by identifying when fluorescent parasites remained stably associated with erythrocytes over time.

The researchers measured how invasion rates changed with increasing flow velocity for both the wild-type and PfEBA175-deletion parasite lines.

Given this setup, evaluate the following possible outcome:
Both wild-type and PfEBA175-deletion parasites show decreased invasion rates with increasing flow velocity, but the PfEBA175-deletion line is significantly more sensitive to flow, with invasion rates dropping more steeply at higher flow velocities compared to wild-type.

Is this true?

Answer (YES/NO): NO